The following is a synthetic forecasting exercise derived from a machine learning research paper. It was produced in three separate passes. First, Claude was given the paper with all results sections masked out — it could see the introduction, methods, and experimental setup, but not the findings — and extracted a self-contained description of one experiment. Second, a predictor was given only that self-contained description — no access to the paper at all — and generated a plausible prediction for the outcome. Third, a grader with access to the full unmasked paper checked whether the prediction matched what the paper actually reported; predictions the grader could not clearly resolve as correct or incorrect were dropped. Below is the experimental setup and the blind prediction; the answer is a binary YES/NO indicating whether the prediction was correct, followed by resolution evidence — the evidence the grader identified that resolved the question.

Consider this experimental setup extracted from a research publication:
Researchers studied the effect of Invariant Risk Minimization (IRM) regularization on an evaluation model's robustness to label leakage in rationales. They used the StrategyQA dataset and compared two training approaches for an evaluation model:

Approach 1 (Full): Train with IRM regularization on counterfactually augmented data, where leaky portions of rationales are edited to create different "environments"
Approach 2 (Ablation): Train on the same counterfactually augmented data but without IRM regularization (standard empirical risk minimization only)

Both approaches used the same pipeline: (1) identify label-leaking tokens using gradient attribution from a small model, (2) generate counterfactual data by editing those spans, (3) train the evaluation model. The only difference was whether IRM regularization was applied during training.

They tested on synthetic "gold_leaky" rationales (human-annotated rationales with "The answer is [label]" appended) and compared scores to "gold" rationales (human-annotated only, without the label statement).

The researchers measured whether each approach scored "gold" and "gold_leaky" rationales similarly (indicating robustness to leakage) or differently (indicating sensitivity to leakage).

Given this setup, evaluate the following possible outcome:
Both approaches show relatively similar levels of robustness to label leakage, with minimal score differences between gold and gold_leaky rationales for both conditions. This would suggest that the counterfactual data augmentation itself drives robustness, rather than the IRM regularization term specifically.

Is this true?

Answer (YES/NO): NO